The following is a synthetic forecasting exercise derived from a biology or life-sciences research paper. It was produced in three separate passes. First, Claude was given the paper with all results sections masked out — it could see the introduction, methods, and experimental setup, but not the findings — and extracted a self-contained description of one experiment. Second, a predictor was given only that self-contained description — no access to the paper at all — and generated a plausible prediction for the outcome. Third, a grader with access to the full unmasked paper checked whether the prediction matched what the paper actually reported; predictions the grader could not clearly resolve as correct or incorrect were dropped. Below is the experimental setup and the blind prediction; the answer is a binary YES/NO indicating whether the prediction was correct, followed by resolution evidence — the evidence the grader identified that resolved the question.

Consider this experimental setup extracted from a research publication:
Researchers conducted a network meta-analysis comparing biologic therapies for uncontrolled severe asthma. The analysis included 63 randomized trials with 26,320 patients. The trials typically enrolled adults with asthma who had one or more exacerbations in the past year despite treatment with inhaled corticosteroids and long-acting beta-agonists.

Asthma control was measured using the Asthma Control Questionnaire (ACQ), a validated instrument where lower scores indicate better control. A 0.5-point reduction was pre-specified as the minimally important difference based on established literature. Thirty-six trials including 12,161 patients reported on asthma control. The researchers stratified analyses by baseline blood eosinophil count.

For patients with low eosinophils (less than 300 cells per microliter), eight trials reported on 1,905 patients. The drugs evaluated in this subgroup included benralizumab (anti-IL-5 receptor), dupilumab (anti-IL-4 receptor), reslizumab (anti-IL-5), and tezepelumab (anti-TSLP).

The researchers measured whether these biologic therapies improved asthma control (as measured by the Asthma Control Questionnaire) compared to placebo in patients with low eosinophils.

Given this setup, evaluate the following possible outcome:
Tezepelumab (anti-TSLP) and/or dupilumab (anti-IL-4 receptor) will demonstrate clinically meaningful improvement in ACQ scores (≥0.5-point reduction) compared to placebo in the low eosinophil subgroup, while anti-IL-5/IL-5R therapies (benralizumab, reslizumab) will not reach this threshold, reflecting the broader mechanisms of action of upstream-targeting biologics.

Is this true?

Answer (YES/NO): NO